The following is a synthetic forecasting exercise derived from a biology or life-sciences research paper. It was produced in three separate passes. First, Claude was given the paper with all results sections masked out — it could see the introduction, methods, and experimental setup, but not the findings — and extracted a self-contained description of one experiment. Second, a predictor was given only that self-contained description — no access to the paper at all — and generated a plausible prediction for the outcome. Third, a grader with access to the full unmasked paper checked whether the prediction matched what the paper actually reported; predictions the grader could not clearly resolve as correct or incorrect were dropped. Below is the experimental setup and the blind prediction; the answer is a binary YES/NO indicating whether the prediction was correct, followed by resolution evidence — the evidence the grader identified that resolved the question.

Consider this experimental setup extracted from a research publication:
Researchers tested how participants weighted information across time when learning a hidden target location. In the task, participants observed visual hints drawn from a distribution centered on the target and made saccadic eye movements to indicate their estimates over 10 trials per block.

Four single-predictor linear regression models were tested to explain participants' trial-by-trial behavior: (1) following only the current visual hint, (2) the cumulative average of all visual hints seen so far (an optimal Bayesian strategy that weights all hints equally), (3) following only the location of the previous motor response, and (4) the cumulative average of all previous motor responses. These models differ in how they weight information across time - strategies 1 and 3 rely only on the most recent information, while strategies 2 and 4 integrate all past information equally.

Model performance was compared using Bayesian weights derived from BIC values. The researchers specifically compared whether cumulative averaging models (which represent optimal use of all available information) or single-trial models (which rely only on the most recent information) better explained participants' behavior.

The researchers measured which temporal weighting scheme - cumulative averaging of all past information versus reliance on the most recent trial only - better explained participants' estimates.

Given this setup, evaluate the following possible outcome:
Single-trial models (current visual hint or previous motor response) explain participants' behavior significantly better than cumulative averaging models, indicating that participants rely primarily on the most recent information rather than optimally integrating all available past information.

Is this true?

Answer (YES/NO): NO